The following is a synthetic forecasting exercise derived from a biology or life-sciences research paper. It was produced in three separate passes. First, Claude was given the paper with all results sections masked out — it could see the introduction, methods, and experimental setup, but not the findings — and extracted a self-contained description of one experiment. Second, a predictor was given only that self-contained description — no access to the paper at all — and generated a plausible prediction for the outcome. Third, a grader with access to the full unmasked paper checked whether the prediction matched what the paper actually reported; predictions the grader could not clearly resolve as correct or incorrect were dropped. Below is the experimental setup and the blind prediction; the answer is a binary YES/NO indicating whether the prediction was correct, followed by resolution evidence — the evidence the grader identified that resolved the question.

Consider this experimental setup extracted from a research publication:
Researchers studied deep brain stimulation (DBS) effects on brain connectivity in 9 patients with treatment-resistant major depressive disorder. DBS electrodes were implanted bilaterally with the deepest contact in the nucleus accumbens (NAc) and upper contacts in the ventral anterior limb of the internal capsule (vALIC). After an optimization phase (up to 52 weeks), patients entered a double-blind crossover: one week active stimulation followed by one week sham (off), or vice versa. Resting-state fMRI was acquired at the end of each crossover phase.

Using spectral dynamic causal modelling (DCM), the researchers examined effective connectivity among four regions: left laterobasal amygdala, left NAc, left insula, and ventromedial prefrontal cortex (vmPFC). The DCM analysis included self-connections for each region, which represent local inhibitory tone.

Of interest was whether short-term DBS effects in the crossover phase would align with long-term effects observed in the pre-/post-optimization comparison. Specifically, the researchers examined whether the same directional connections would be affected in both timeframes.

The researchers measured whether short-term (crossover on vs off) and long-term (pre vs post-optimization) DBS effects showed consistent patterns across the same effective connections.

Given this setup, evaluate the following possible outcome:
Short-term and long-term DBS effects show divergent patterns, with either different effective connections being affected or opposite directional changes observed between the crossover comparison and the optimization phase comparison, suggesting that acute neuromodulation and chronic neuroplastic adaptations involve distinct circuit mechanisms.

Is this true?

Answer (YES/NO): YES